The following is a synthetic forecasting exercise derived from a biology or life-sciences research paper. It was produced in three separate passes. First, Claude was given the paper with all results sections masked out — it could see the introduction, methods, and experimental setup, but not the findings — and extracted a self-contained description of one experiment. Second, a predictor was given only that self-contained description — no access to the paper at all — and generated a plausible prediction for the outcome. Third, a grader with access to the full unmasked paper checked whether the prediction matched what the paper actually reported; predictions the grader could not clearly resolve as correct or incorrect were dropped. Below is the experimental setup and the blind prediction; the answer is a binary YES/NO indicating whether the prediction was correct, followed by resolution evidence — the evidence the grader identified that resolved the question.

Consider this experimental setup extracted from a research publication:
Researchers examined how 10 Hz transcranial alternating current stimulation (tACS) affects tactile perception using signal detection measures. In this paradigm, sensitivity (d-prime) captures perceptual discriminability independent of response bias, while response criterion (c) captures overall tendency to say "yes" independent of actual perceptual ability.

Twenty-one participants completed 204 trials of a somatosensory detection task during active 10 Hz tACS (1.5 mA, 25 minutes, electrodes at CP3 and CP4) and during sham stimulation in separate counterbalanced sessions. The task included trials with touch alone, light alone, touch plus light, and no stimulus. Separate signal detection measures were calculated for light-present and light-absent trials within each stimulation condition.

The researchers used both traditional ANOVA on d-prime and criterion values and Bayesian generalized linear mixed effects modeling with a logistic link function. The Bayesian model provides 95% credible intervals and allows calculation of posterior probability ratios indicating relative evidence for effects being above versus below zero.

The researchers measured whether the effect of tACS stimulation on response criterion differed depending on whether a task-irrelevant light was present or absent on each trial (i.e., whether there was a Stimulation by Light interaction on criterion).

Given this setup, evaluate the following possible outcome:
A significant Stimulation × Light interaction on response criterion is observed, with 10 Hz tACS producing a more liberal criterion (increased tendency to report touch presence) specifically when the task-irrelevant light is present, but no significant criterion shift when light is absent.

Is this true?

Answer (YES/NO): YES